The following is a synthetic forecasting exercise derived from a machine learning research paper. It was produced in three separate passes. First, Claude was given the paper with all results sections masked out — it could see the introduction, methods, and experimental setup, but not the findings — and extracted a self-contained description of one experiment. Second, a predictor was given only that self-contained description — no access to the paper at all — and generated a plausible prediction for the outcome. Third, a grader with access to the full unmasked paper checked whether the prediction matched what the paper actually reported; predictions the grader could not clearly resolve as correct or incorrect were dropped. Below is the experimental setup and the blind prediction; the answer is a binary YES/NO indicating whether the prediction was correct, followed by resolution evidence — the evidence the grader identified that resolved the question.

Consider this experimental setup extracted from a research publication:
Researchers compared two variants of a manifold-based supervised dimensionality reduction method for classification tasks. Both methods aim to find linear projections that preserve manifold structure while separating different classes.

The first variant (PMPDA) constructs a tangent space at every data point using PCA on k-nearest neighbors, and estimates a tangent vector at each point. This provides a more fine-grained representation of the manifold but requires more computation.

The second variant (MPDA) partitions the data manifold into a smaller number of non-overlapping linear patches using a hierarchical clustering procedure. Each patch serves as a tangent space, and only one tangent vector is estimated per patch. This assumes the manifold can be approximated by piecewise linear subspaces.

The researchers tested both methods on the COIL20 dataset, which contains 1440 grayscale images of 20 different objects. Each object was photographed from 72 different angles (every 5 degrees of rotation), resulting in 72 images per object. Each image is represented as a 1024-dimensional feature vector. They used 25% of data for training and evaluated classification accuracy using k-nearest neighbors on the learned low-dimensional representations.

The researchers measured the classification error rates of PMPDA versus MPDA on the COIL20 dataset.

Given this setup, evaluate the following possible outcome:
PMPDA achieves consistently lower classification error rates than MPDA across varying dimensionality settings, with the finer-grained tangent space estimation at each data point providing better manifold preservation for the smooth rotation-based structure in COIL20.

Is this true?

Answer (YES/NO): NO